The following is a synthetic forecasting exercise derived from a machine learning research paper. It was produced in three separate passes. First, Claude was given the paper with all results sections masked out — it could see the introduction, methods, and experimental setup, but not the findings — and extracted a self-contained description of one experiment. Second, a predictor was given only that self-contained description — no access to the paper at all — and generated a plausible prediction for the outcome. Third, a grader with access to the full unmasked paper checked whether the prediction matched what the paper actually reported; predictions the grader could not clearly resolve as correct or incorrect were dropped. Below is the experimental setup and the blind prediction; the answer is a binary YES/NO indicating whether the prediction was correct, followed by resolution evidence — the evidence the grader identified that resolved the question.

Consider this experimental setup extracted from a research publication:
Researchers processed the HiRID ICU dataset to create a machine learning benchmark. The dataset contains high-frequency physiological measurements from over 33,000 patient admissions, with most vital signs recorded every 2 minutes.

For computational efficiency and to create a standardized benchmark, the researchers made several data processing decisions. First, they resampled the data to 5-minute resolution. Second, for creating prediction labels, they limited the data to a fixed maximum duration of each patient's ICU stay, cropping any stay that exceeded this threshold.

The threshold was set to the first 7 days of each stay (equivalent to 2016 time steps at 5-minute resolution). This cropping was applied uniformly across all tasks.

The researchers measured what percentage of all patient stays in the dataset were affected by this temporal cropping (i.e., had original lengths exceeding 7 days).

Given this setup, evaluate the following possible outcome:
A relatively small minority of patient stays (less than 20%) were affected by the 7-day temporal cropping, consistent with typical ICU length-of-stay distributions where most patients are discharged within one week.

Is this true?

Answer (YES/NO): YES